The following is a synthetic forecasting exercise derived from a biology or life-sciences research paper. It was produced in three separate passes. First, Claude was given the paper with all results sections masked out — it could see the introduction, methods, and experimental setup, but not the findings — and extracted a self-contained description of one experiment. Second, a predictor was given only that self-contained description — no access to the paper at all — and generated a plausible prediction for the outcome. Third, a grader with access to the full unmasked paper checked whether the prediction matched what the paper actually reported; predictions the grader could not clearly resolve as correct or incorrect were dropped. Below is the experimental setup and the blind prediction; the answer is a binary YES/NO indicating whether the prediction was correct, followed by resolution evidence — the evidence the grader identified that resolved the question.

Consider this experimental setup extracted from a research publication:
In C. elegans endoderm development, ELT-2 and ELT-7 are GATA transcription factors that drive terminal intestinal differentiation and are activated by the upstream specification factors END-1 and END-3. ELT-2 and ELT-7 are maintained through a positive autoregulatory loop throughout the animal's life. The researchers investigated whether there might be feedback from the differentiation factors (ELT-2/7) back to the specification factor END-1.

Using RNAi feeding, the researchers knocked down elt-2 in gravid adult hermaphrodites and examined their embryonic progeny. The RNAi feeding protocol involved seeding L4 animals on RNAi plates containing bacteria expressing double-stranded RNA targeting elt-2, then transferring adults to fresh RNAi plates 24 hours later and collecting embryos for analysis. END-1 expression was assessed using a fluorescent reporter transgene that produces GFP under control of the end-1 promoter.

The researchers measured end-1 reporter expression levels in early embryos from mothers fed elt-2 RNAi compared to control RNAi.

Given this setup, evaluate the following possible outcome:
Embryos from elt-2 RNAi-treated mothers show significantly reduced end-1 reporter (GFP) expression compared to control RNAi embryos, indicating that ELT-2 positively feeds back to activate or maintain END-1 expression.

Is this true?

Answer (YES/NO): NO